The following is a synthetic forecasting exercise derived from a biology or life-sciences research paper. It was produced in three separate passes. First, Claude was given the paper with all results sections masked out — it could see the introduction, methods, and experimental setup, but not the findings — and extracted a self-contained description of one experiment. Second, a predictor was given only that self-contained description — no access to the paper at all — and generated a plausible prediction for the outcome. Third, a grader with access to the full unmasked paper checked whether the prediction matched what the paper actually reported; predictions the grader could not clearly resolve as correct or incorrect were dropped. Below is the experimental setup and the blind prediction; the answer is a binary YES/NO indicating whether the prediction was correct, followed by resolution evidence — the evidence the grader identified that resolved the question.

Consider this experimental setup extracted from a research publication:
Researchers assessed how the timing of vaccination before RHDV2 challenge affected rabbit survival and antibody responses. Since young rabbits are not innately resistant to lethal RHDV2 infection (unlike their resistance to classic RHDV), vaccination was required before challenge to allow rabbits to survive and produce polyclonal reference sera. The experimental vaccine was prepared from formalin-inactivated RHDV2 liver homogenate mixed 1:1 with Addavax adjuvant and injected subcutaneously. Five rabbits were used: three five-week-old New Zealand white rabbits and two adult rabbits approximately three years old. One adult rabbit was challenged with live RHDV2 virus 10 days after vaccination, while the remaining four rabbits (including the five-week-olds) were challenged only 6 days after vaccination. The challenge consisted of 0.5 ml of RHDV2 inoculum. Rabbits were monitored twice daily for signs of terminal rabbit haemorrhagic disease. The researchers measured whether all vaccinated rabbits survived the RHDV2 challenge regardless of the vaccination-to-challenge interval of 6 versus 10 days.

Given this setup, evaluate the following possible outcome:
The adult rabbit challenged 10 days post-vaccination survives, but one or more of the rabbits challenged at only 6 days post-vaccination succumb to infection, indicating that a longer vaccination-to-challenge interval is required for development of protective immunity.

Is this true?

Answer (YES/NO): NO